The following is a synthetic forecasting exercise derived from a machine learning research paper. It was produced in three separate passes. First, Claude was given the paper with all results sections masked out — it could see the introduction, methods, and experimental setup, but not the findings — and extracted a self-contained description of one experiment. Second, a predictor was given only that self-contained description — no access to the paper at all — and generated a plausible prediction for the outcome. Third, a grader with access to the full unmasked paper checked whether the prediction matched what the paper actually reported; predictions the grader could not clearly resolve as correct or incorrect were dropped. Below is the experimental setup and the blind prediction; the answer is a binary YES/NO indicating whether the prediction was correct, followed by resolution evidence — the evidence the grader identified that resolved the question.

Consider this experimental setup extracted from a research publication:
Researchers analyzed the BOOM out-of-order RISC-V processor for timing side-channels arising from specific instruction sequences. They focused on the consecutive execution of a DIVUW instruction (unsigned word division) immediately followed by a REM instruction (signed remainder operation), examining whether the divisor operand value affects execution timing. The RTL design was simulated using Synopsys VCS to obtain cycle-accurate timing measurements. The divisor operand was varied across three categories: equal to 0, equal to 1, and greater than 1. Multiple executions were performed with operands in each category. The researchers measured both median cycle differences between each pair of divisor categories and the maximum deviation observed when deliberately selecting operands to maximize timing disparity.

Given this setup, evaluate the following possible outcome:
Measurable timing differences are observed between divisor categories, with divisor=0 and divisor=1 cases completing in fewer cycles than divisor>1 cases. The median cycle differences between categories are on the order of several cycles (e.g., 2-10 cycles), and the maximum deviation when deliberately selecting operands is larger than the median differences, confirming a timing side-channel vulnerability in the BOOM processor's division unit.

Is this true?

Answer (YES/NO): NO